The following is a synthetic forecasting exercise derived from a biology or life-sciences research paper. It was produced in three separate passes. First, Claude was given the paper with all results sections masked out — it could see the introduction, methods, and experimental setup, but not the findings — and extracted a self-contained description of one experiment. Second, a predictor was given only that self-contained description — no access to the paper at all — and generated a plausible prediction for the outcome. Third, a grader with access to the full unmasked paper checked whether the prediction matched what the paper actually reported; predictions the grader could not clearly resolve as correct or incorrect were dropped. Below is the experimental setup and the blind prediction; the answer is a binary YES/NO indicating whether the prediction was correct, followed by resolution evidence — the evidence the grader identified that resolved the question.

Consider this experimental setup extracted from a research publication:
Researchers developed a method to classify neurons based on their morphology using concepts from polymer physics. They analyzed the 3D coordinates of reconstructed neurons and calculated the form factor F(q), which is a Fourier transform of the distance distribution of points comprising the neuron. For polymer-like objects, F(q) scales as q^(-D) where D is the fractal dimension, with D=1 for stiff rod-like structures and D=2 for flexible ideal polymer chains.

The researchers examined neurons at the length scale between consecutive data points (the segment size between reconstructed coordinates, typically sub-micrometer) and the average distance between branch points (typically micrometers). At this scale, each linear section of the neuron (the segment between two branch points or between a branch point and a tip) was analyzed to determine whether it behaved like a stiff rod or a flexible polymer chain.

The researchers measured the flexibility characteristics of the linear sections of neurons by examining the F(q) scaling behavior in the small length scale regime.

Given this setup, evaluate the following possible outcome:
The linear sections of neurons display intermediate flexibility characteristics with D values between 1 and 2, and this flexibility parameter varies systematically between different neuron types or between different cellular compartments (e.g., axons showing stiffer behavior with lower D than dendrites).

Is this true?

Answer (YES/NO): NO